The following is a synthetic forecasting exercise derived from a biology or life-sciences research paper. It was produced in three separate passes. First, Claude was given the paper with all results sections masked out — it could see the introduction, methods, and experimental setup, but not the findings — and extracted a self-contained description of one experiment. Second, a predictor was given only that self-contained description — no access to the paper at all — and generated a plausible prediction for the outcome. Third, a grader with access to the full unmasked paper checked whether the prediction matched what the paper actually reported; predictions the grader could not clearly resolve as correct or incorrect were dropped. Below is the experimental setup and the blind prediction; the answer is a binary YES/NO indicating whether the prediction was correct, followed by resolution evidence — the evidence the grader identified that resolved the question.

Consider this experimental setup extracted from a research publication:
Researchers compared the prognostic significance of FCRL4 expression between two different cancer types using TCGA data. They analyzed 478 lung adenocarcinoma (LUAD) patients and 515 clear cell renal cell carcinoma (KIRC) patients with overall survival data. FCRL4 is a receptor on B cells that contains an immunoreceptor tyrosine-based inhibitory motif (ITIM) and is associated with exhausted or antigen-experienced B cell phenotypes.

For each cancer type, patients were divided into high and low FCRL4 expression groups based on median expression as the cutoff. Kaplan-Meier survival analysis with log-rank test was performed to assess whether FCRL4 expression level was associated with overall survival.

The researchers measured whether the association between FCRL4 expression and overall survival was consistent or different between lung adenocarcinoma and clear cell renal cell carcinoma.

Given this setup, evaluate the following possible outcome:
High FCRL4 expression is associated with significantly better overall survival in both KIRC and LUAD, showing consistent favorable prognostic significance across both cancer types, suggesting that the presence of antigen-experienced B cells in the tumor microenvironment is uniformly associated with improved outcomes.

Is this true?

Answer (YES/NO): NO